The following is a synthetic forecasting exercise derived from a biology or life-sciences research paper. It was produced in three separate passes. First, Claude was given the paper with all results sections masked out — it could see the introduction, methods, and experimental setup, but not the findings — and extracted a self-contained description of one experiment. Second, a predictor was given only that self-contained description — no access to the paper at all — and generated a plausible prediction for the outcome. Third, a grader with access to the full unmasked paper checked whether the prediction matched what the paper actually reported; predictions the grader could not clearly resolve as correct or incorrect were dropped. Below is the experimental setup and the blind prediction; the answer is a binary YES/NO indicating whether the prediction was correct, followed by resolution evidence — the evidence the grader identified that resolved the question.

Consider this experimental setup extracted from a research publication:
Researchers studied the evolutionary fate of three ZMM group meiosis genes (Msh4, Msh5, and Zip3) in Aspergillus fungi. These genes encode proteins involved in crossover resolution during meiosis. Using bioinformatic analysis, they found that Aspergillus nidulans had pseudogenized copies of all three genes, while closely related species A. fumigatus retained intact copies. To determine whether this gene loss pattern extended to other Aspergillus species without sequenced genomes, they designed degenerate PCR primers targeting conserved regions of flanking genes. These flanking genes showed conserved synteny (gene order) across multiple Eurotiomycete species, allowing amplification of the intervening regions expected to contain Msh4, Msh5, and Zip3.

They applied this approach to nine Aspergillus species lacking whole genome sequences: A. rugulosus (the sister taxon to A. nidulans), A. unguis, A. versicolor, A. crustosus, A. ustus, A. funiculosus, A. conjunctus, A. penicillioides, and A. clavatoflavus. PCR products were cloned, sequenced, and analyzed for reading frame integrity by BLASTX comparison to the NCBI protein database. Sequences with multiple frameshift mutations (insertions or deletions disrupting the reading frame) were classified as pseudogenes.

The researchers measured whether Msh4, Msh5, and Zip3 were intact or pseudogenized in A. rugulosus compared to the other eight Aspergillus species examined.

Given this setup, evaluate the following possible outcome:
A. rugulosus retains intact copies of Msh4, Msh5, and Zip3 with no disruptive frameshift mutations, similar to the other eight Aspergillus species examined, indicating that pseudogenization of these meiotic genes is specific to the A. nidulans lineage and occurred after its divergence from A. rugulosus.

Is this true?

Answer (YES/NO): NO